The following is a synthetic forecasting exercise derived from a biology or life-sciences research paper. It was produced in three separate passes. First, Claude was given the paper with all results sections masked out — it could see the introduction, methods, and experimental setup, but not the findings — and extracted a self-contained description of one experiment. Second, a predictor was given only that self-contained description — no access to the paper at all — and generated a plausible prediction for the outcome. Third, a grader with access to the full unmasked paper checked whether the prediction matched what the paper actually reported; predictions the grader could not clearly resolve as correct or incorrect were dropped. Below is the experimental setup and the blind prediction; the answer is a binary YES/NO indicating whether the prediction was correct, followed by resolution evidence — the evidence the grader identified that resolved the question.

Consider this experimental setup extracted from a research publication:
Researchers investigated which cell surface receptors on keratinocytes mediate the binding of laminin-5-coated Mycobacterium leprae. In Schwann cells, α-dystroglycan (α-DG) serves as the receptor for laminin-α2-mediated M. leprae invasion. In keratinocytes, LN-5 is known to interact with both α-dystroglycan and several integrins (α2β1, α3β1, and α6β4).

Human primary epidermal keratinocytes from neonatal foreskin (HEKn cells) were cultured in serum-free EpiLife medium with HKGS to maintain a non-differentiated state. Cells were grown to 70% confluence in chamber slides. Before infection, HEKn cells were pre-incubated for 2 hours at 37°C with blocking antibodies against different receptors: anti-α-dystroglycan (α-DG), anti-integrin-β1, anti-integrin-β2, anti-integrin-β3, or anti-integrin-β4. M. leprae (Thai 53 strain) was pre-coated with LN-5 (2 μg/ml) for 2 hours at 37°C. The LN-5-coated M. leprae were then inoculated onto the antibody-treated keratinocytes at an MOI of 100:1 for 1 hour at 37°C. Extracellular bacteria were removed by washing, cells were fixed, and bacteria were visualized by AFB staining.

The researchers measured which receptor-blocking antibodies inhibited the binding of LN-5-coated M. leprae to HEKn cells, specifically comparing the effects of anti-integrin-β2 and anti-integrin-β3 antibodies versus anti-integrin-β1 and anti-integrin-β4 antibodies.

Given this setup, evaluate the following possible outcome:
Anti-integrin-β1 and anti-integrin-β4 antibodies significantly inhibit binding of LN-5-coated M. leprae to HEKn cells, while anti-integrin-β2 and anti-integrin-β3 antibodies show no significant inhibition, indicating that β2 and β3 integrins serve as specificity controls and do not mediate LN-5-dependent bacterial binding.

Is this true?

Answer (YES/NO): YES